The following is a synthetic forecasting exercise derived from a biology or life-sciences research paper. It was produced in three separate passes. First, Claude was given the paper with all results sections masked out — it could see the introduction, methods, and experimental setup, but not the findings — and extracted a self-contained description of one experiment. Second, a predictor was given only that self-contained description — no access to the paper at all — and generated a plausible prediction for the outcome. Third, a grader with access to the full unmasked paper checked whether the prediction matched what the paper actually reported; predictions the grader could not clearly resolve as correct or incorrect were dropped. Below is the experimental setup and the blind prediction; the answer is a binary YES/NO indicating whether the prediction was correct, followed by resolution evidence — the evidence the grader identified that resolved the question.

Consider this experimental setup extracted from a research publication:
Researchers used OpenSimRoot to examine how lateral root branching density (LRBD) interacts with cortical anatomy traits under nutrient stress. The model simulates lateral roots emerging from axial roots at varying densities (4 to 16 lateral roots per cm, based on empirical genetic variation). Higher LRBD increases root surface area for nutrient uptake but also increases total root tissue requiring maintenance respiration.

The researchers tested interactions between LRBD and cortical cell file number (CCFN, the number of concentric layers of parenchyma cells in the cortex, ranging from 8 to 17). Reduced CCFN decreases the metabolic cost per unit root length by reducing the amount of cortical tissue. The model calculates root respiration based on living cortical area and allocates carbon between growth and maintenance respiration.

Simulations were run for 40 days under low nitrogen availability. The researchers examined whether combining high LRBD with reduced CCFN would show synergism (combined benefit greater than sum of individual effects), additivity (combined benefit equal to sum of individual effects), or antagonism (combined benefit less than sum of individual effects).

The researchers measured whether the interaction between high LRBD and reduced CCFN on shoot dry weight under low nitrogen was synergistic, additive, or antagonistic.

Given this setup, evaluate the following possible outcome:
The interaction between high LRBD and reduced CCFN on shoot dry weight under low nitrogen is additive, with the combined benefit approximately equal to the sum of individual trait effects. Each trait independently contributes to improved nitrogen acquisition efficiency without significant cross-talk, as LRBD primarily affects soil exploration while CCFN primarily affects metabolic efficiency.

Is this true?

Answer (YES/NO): NO